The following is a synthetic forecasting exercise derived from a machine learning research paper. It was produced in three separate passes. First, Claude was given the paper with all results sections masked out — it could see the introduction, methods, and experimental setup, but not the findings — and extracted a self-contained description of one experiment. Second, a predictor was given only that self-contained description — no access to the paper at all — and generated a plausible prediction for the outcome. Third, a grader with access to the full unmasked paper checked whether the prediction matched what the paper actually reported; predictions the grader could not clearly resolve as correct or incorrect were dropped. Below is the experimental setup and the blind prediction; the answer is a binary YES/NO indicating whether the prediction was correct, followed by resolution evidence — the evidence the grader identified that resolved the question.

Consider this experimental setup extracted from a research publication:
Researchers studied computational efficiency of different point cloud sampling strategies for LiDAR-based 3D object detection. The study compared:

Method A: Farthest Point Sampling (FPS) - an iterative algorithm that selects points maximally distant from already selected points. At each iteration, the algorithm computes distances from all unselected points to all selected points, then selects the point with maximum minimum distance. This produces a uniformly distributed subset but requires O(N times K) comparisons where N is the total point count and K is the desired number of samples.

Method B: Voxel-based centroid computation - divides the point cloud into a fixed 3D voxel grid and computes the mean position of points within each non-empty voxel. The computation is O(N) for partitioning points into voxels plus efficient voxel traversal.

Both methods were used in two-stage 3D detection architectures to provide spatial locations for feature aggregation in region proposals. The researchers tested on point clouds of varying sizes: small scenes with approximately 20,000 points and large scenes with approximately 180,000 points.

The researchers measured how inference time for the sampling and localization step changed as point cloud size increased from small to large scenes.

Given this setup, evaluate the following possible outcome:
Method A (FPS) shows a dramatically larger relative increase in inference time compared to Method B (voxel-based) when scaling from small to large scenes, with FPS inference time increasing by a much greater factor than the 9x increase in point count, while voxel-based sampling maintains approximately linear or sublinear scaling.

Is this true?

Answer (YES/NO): NO